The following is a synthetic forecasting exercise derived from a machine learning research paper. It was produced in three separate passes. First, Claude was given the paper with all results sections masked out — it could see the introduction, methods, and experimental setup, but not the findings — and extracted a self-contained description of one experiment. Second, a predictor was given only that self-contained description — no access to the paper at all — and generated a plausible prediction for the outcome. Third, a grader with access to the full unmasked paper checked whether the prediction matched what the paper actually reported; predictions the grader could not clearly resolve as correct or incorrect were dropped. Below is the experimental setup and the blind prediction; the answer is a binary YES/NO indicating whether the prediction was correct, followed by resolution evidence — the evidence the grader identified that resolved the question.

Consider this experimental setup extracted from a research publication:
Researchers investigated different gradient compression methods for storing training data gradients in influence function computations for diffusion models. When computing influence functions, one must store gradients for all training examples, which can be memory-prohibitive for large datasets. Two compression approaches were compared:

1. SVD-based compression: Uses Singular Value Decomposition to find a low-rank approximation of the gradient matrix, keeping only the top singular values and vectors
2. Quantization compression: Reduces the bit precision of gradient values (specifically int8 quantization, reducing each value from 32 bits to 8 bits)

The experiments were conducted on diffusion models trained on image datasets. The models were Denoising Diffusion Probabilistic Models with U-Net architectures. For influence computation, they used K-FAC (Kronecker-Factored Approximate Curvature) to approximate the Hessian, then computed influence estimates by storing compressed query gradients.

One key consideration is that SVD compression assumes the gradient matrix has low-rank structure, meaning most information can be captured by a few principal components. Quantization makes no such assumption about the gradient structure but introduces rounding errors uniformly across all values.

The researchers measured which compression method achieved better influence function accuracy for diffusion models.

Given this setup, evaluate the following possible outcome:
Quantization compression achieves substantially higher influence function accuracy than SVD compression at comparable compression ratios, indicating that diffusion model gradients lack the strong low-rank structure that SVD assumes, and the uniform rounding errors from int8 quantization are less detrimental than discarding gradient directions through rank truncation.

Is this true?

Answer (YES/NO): YES